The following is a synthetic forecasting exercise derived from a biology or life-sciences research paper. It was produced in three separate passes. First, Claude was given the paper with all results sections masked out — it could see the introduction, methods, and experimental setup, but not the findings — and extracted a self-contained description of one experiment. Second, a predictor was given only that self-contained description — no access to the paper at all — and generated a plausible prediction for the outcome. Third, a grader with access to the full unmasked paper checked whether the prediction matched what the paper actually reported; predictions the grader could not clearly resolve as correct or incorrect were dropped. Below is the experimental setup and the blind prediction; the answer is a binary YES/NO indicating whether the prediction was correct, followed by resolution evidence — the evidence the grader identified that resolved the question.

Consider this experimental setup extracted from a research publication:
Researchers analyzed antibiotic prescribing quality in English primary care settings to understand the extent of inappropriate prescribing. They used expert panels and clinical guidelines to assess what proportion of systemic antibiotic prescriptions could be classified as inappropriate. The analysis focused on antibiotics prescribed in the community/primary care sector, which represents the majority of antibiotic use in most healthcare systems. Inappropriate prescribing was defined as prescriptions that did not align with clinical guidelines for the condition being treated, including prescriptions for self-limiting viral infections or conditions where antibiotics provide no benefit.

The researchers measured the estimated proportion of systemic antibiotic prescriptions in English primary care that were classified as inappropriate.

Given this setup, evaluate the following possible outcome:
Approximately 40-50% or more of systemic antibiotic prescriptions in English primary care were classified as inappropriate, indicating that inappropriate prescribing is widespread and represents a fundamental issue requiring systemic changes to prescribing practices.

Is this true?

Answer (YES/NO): NO